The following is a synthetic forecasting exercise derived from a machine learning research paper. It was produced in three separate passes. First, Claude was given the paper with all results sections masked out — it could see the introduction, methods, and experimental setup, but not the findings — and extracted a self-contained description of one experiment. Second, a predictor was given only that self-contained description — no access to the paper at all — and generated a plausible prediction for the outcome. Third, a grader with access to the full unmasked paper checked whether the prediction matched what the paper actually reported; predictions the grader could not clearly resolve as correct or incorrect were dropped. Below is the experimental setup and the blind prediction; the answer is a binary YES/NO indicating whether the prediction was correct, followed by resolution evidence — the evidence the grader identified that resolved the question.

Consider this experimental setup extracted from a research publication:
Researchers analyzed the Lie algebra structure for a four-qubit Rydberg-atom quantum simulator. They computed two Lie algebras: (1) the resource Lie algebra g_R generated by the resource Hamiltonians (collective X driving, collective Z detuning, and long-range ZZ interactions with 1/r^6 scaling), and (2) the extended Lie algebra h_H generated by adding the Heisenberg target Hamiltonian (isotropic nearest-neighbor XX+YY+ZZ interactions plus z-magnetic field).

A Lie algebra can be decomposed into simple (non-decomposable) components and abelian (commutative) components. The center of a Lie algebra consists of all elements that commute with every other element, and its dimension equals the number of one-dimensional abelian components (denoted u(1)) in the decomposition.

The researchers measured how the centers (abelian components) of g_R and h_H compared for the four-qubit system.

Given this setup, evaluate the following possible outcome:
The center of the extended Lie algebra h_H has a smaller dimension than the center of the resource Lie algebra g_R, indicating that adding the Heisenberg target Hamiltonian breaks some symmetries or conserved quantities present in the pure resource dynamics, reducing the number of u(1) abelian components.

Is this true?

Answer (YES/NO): NO